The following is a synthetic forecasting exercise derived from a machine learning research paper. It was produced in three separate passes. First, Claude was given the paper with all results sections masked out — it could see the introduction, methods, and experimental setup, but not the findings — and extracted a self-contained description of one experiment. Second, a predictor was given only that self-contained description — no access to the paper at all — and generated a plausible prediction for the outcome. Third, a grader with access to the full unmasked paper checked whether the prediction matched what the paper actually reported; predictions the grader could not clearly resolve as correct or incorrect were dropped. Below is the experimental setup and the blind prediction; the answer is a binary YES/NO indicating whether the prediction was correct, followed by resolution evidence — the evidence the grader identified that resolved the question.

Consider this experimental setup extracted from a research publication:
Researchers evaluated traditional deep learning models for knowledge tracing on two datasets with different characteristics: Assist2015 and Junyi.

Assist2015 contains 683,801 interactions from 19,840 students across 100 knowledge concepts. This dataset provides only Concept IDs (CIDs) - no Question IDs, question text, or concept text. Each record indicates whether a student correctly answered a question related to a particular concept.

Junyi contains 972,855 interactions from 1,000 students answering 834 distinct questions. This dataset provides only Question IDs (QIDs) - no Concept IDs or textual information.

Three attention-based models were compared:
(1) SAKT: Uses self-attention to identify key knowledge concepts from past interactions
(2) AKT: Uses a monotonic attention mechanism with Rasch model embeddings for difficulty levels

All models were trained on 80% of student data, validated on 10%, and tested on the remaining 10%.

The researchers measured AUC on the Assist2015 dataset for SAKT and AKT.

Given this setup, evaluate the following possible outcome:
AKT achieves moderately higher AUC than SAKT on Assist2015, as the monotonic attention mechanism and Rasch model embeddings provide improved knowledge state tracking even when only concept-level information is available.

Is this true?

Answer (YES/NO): NO